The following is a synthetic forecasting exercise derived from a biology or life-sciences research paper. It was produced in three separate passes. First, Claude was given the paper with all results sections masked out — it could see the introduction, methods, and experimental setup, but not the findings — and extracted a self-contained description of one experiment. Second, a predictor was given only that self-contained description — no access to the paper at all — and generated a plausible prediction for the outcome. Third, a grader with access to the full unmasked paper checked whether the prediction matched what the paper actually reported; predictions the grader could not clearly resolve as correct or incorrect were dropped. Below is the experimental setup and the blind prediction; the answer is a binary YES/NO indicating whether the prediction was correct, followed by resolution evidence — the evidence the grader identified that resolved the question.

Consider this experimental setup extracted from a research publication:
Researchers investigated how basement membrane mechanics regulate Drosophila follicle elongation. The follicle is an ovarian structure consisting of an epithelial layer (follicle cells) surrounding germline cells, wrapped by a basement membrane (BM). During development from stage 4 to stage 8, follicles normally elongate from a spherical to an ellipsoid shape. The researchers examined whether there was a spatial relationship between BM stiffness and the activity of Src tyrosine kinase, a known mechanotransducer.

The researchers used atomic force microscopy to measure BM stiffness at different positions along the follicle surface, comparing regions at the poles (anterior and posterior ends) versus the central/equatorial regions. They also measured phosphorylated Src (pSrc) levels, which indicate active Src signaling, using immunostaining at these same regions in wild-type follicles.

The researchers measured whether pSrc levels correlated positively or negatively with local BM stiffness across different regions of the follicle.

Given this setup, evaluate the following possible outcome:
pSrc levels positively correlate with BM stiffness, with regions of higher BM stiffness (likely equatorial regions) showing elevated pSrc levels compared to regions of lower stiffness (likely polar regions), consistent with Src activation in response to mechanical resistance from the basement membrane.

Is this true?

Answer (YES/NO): NO